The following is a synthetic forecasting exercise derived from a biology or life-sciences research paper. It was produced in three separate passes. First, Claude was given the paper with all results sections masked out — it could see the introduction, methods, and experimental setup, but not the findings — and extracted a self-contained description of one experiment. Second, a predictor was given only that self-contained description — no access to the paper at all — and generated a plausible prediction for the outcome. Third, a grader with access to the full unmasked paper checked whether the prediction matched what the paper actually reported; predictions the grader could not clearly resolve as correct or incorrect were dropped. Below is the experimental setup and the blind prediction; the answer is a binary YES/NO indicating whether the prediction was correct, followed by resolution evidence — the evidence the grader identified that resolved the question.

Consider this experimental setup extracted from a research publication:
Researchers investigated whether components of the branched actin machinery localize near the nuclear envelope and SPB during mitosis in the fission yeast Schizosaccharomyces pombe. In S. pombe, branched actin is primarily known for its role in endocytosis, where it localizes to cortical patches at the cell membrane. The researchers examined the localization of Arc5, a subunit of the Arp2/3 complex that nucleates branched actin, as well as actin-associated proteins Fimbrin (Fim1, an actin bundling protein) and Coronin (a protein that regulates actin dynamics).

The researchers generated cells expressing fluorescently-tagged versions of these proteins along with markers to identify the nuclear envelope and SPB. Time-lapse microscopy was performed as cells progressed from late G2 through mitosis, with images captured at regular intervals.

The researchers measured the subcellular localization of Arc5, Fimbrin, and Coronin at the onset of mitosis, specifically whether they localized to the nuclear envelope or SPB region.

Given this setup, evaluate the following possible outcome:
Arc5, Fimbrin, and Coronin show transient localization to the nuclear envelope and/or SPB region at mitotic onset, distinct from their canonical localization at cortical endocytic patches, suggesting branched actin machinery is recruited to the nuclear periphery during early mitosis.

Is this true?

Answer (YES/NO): YES